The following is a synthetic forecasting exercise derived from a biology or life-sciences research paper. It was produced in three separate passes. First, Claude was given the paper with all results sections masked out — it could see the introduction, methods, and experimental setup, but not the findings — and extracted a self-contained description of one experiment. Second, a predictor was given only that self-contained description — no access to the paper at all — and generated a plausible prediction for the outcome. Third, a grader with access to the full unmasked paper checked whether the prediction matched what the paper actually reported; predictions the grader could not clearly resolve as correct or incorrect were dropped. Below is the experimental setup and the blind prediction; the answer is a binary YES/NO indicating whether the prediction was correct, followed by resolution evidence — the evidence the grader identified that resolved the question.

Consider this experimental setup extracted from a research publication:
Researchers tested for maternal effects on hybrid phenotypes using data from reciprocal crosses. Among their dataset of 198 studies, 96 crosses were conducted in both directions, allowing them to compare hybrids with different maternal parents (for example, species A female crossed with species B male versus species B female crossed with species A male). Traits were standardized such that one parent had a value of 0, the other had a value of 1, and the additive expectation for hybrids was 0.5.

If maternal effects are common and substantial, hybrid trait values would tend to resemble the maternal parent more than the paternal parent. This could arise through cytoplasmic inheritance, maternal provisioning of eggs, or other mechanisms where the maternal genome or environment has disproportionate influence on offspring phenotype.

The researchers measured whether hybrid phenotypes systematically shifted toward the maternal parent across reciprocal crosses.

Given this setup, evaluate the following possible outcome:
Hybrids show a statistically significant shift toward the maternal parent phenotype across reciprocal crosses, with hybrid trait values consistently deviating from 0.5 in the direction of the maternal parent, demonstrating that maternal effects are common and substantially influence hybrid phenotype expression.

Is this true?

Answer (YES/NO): NO